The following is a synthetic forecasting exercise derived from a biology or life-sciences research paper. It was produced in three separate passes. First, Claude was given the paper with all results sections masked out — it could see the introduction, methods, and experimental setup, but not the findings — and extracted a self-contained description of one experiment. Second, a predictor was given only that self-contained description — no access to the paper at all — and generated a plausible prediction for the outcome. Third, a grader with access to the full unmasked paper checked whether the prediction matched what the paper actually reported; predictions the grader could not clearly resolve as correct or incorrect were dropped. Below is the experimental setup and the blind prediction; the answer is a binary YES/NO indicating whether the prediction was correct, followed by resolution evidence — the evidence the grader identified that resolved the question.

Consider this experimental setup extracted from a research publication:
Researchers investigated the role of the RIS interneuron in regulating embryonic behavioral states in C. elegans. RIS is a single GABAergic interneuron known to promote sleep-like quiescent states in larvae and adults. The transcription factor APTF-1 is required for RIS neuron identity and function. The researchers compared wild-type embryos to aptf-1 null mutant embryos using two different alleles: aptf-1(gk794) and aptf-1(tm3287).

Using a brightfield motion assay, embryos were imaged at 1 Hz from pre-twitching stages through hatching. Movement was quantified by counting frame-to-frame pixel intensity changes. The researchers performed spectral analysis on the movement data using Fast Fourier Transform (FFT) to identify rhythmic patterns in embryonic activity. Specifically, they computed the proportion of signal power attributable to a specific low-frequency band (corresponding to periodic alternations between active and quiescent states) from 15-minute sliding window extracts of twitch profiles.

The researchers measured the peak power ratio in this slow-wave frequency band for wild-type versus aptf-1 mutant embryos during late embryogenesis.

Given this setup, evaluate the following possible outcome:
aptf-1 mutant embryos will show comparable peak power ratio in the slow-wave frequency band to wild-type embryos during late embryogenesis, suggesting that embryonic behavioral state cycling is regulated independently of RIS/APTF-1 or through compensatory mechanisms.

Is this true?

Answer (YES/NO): NO